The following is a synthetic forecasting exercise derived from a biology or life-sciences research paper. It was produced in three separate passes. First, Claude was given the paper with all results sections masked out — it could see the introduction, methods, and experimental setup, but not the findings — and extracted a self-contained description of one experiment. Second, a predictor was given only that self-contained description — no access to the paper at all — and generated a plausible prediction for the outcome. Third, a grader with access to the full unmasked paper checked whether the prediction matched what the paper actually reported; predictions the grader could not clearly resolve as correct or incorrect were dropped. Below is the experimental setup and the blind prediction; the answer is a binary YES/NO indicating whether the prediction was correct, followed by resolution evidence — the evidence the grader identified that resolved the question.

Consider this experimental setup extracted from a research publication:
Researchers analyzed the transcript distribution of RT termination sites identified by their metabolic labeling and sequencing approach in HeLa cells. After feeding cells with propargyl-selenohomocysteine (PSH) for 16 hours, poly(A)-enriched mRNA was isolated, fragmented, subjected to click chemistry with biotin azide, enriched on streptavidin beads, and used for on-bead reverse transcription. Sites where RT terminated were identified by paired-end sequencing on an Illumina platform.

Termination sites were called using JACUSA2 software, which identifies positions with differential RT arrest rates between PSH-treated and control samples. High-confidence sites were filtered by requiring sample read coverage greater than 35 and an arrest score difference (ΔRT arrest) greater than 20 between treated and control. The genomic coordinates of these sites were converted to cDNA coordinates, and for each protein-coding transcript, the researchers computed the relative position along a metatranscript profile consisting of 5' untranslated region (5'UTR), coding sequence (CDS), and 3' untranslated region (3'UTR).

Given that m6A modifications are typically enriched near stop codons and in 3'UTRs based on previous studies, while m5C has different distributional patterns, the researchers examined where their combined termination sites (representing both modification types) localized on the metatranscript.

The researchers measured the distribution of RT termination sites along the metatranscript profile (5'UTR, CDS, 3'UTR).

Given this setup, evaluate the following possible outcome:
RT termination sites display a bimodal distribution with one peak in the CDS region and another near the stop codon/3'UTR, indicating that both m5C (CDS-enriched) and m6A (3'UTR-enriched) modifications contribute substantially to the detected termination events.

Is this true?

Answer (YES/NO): NO